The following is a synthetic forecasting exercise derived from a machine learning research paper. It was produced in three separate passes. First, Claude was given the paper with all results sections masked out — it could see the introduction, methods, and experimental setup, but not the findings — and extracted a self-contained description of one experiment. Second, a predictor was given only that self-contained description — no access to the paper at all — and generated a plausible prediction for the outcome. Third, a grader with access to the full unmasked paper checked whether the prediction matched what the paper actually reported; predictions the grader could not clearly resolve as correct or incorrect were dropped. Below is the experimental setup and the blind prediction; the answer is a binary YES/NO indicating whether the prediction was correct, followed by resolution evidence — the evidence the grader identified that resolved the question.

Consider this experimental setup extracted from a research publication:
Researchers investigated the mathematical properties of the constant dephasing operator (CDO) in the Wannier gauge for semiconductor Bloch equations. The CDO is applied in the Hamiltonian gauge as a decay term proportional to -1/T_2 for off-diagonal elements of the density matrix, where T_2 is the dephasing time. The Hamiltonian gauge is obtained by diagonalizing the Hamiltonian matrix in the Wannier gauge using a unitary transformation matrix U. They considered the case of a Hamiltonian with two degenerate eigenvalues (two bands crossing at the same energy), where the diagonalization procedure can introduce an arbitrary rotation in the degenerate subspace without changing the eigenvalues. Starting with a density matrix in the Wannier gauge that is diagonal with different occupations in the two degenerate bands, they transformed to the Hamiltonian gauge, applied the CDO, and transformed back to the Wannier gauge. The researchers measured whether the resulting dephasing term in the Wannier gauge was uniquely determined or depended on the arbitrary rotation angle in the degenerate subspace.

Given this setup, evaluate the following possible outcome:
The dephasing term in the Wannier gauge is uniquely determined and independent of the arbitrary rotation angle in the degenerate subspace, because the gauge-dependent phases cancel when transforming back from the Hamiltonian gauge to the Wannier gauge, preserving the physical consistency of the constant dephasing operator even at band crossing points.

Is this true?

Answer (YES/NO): NO